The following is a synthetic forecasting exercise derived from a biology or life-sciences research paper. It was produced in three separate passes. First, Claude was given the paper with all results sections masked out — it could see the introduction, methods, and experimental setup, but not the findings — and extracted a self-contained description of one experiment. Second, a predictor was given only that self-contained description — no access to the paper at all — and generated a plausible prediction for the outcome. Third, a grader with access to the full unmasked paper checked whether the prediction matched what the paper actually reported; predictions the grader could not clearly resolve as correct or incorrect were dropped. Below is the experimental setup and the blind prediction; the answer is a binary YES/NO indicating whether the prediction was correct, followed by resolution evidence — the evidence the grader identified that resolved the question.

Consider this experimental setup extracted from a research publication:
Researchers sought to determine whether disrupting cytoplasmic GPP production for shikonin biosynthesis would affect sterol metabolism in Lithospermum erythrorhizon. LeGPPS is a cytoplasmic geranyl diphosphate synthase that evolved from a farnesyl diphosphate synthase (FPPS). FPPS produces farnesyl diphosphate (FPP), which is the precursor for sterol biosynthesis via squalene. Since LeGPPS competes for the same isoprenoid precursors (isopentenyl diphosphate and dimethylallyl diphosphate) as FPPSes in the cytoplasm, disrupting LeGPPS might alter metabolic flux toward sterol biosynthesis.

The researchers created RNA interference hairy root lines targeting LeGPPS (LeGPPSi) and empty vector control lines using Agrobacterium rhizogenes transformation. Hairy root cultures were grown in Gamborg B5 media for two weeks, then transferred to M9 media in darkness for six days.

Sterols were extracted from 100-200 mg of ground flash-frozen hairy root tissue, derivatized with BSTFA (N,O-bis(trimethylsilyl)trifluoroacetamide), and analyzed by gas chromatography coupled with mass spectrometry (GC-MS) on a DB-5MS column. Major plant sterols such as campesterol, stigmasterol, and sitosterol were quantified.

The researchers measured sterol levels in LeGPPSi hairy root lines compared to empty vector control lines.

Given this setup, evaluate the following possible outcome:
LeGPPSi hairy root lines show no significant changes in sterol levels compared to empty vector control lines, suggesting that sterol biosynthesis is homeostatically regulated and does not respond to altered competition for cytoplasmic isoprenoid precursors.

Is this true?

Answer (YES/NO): YES